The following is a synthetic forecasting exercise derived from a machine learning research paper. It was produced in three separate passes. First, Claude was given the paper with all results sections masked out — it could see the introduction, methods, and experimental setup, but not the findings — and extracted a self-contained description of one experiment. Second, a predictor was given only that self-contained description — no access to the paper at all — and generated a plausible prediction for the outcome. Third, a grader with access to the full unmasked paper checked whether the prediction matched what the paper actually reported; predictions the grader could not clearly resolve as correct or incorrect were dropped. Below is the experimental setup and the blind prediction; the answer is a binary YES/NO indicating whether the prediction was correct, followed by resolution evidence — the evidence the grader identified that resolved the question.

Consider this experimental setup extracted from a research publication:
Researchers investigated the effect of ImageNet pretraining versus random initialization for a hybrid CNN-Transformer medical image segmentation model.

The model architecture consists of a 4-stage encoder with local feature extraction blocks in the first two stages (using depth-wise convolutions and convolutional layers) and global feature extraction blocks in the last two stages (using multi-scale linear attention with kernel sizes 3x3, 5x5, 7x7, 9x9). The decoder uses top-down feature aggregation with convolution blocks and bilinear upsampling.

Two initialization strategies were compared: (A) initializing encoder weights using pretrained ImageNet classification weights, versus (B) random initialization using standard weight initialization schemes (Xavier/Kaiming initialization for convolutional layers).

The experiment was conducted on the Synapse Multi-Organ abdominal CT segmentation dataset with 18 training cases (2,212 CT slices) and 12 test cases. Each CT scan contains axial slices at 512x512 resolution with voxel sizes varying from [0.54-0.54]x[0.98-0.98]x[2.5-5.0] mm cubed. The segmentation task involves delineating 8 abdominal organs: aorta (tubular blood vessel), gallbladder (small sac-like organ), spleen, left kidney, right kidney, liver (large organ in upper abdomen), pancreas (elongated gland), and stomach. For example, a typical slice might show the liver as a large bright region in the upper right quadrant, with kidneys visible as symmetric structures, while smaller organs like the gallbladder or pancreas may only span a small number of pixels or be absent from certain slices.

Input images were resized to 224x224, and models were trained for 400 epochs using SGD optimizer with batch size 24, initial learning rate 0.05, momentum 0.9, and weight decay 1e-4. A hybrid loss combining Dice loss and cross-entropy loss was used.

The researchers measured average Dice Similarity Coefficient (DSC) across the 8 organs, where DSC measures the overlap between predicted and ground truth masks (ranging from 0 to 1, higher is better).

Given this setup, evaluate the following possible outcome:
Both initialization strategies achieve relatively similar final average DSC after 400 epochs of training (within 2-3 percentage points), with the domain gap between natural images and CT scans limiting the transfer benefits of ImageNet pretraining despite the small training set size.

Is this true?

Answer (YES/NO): NO